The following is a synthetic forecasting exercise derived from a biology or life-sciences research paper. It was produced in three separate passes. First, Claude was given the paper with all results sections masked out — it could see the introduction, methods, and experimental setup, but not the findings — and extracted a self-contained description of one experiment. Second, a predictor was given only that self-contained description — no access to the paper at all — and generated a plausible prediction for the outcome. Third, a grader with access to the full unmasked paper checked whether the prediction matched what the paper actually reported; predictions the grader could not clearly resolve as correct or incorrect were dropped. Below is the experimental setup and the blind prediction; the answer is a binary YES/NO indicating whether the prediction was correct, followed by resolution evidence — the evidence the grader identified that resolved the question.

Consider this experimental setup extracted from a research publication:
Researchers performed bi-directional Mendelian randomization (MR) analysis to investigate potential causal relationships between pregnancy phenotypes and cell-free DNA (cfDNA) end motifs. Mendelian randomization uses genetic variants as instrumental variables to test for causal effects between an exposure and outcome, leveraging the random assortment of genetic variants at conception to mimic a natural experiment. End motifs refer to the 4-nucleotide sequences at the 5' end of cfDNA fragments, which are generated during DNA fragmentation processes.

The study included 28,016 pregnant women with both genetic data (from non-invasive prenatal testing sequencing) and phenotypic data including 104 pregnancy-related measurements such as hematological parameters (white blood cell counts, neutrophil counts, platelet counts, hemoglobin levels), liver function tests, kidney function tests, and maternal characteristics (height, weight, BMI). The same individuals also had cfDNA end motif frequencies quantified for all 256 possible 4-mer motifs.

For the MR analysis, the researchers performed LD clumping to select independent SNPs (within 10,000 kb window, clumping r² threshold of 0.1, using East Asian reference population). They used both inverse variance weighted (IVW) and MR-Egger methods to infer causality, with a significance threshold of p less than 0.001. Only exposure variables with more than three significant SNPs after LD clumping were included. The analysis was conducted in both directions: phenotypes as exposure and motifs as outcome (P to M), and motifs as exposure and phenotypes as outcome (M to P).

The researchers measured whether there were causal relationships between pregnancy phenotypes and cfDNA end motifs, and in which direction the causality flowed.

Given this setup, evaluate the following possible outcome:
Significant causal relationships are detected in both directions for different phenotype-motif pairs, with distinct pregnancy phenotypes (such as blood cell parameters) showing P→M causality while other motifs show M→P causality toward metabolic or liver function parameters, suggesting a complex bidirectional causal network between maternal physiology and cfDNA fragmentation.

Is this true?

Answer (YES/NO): NO